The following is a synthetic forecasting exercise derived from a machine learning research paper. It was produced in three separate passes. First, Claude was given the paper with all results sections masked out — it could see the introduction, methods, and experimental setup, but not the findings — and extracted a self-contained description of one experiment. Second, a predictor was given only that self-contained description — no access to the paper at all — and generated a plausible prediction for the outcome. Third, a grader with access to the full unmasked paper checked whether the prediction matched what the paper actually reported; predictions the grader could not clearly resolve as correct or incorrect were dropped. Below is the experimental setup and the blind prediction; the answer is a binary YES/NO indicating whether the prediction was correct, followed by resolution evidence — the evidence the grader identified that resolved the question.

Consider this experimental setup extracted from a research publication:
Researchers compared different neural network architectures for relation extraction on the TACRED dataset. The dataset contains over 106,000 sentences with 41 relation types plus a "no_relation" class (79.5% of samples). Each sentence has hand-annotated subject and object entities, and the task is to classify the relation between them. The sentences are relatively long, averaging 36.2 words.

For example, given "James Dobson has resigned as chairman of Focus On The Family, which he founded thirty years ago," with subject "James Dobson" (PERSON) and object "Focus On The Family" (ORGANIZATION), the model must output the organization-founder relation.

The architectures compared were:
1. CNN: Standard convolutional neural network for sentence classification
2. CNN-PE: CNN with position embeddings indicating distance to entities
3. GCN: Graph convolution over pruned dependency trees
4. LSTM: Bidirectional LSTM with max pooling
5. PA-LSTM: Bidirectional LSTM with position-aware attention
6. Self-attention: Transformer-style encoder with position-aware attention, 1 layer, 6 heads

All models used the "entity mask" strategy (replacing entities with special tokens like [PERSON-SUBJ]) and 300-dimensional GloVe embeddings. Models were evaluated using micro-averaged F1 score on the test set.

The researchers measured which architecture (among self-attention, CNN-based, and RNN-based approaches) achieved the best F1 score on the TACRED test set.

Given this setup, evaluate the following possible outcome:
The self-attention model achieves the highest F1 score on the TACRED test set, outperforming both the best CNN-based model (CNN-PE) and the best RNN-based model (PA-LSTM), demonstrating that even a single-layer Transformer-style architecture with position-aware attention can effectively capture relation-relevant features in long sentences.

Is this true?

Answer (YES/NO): NO